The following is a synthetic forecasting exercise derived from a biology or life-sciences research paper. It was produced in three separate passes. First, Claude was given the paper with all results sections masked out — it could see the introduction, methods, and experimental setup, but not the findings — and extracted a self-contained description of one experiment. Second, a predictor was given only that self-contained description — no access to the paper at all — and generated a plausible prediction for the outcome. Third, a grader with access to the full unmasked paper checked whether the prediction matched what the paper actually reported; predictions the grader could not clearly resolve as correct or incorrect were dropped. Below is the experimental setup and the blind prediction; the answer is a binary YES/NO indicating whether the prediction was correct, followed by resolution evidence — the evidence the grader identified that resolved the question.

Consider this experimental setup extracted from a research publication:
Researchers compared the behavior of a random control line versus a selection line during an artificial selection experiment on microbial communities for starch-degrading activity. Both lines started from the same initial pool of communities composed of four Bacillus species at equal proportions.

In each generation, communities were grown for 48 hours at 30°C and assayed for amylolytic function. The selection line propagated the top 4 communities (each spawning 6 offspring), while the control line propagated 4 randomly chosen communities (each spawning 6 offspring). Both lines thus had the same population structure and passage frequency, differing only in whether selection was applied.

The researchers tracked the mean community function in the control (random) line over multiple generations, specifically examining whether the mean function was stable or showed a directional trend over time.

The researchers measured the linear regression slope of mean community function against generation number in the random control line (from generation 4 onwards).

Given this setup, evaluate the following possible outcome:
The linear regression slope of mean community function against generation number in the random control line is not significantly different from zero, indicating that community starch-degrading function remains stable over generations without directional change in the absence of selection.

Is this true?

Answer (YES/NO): NO